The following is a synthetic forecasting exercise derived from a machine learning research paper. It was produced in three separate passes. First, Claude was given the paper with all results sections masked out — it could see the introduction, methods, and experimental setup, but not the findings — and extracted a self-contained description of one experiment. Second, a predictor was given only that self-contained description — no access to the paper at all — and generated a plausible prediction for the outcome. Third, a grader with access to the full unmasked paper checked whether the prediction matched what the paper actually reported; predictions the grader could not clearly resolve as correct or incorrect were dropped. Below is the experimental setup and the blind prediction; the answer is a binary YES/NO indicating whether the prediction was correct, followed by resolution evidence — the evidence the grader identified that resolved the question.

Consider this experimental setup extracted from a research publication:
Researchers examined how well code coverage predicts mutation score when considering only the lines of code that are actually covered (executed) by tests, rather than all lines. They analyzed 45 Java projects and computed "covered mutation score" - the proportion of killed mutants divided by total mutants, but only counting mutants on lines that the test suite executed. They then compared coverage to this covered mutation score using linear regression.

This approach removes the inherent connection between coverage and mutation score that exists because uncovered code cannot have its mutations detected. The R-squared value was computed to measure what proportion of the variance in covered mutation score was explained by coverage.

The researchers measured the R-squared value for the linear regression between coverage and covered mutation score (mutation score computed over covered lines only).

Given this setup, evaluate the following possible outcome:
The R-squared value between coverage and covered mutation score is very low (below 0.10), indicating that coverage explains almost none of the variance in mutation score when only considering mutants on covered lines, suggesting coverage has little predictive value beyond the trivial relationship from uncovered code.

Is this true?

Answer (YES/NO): YES